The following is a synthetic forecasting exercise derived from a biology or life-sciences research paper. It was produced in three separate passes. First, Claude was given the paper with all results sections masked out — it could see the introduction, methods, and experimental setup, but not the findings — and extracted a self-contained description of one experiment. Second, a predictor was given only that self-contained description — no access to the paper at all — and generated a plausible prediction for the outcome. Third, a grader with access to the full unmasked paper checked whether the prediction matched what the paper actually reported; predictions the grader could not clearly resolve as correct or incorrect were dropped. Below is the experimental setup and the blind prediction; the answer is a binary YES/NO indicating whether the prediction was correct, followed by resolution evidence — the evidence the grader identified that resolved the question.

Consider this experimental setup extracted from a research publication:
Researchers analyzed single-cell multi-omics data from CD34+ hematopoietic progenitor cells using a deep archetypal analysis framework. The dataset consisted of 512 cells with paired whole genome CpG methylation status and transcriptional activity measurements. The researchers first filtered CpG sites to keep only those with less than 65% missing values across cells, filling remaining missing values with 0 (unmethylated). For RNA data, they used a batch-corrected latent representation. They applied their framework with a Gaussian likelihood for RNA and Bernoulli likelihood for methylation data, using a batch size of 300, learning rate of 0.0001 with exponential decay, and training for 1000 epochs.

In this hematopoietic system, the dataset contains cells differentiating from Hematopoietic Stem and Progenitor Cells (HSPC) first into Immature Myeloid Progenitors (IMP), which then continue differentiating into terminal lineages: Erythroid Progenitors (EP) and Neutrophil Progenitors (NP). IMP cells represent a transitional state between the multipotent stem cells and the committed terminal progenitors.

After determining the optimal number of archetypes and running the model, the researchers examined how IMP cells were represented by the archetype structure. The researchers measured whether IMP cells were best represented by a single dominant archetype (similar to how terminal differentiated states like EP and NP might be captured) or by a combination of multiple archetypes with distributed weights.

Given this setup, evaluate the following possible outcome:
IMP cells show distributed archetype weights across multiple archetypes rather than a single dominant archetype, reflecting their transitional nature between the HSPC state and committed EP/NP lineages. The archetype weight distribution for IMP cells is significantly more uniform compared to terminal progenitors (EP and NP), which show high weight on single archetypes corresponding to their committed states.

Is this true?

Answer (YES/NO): YES